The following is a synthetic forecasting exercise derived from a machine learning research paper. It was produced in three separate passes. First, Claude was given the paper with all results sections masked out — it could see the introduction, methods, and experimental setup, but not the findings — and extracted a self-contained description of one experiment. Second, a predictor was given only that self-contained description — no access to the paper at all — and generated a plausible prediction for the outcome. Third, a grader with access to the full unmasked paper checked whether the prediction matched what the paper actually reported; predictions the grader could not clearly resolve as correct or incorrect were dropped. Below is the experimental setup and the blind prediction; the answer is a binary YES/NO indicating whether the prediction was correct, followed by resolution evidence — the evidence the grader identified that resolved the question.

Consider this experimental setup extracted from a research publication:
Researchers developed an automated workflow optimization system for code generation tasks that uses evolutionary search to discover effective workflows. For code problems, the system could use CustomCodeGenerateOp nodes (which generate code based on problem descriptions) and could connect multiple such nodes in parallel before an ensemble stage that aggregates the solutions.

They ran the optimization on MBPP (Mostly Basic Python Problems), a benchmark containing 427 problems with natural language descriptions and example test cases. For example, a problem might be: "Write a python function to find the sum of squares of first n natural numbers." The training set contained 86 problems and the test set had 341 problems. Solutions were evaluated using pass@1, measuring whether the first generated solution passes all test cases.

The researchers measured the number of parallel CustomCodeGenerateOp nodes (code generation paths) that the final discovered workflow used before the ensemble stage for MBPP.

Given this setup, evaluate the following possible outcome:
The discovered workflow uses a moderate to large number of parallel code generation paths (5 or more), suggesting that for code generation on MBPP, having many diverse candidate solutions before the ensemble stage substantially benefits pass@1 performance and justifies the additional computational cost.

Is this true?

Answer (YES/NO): NO